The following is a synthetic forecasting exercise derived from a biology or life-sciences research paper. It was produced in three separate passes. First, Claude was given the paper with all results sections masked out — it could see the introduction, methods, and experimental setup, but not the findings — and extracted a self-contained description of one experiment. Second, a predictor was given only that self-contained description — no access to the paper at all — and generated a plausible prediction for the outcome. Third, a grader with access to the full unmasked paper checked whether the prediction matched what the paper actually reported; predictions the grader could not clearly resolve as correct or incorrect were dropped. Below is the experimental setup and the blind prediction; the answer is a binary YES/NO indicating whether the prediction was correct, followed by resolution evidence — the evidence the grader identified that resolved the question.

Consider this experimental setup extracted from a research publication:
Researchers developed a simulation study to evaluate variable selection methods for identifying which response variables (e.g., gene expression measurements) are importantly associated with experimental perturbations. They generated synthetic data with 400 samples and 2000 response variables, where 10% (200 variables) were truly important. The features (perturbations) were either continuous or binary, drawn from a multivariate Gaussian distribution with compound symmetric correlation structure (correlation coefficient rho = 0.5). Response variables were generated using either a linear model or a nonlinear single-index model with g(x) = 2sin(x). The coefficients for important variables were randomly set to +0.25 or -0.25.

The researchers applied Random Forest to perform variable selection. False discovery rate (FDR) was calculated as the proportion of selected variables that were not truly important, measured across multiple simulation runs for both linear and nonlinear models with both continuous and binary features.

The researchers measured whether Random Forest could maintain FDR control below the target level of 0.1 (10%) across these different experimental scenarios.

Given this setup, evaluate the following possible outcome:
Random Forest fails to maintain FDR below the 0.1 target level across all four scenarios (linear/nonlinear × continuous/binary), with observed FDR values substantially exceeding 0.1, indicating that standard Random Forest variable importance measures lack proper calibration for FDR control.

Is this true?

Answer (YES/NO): YES